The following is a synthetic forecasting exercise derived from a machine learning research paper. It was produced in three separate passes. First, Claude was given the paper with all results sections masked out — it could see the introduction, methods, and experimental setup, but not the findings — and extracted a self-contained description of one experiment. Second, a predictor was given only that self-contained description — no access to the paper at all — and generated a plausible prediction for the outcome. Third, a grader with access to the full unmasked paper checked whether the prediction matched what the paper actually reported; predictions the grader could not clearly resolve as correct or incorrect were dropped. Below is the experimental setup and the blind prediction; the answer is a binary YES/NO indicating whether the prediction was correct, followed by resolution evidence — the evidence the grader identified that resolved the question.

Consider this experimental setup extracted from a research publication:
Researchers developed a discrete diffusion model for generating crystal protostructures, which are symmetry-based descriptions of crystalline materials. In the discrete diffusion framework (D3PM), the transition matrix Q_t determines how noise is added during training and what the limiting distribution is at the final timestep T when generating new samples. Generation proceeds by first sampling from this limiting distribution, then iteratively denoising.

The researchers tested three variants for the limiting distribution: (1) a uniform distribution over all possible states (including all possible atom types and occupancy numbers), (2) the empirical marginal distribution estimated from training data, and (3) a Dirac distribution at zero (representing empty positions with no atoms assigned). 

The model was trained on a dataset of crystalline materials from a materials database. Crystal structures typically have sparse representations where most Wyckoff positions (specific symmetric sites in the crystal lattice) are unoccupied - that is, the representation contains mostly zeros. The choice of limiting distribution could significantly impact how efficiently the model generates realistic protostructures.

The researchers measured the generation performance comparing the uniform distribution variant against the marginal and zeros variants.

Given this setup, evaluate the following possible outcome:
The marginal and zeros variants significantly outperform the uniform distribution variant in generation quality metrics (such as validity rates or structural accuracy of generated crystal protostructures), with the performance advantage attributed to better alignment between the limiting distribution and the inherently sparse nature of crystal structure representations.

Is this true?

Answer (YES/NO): YES